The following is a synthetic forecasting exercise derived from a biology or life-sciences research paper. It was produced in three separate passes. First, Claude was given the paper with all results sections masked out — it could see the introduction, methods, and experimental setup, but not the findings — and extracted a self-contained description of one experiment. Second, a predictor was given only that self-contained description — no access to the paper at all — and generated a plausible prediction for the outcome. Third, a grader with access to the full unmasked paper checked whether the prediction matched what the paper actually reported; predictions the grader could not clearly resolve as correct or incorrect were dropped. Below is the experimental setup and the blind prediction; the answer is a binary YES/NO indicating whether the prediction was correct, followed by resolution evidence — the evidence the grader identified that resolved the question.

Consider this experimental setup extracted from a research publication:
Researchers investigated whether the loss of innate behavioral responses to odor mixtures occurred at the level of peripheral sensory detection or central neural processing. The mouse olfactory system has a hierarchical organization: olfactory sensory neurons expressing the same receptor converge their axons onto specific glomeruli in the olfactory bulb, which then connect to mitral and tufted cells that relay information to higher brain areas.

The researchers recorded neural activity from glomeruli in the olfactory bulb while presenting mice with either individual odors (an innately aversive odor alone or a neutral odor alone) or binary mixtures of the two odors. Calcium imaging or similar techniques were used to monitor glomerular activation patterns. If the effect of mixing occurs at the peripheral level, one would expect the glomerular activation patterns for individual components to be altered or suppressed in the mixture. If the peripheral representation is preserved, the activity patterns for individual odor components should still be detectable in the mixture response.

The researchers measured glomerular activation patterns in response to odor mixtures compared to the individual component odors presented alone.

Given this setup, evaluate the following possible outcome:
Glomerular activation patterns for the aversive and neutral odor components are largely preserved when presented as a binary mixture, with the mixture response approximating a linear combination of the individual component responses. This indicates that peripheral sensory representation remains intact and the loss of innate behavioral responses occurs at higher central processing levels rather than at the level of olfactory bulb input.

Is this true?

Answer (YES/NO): YES